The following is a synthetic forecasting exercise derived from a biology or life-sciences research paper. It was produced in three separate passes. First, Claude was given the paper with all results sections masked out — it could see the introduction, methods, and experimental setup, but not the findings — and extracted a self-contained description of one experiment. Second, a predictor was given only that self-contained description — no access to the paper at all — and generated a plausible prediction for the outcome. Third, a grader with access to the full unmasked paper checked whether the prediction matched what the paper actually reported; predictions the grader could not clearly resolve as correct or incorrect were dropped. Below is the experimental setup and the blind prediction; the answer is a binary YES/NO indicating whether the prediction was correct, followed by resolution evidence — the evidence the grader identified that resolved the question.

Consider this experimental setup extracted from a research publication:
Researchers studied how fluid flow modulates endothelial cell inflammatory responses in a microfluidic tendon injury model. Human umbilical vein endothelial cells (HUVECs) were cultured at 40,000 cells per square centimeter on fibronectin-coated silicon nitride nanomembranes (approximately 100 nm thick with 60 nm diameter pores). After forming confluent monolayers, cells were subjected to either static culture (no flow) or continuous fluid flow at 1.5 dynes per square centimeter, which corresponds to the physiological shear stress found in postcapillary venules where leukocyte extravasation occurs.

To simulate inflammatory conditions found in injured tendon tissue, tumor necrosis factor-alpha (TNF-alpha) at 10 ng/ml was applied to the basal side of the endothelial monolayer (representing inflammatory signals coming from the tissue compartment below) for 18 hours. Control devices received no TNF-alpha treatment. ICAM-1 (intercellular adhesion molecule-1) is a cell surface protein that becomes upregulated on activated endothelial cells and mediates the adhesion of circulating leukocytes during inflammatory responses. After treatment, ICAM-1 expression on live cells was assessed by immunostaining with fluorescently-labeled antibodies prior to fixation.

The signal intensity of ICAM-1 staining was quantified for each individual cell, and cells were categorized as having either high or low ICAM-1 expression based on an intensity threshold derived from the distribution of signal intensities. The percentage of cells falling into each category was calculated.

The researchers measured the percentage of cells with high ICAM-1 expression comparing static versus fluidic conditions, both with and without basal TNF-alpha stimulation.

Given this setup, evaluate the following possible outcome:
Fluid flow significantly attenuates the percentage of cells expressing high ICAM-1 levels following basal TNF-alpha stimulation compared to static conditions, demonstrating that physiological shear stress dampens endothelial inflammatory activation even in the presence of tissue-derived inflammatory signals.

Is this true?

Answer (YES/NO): NO